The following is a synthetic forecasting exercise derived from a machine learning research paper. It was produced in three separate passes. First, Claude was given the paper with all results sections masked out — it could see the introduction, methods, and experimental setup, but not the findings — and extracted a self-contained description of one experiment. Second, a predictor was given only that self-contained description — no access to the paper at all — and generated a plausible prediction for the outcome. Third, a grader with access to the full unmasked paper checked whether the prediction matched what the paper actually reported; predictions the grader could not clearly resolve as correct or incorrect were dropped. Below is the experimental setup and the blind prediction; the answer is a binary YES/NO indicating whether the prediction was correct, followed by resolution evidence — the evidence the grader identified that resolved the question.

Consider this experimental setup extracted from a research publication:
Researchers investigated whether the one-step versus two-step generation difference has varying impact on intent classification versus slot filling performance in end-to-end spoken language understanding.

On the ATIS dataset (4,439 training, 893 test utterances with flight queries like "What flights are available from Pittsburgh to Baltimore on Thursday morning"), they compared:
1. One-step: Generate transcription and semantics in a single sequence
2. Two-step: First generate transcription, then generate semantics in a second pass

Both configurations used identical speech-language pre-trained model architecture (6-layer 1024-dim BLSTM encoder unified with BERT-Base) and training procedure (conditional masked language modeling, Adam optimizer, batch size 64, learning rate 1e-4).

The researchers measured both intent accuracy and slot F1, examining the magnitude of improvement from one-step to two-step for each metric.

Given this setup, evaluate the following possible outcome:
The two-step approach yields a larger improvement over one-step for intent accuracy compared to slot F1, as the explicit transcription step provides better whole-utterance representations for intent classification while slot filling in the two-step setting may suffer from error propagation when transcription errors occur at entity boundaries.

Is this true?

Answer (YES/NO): NO